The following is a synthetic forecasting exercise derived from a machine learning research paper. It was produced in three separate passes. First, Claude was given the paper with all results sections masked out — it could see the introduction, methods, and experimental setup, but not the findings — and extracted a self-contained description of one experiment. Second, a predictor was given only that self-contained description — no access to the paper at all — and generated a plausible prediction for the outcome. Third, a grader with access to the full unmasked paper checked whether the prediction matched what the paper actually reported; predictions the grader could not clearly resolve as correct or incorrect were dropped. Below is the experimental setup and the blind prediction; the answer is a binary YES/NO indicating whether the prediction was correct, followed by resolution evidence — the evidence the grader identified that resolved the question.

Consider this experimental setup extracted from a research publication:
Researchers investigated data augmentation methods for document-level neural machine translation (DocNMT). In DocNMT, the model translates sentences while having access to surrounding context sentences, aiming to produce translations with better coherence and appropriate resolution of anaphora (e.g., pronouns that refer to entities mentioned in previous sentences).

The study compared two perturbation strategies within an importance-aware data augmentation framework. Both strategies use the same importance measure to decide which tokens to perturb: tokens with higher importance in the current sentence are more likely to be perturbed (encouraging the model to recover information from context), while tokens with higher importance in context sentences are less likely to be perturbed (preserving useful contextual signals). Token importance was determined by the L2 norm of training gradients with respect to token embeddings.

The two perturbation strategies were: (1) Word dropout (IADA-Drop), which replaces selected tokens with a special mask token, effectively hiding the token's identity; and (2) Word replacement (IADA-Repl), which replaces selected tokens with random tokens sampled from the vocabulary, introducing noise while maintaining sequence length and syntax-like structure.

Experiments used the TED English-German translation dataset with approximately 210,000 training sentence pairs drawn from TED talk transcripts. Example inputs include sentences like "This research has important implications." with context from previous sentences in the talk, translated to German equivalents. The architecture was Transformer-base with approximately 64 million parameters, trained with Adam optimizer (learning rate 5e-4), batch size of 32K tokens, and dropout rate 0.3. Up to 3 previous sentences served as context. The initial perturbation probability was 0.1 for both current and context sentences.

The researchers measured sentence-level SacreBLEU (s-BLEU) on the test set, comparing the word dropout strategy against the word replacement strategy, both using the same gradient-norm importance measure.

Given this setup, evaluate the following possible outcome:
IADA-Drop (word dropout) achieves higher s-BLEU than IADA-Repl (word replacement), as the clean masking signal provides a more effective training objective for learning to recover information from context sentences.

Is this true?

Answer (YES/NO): NO